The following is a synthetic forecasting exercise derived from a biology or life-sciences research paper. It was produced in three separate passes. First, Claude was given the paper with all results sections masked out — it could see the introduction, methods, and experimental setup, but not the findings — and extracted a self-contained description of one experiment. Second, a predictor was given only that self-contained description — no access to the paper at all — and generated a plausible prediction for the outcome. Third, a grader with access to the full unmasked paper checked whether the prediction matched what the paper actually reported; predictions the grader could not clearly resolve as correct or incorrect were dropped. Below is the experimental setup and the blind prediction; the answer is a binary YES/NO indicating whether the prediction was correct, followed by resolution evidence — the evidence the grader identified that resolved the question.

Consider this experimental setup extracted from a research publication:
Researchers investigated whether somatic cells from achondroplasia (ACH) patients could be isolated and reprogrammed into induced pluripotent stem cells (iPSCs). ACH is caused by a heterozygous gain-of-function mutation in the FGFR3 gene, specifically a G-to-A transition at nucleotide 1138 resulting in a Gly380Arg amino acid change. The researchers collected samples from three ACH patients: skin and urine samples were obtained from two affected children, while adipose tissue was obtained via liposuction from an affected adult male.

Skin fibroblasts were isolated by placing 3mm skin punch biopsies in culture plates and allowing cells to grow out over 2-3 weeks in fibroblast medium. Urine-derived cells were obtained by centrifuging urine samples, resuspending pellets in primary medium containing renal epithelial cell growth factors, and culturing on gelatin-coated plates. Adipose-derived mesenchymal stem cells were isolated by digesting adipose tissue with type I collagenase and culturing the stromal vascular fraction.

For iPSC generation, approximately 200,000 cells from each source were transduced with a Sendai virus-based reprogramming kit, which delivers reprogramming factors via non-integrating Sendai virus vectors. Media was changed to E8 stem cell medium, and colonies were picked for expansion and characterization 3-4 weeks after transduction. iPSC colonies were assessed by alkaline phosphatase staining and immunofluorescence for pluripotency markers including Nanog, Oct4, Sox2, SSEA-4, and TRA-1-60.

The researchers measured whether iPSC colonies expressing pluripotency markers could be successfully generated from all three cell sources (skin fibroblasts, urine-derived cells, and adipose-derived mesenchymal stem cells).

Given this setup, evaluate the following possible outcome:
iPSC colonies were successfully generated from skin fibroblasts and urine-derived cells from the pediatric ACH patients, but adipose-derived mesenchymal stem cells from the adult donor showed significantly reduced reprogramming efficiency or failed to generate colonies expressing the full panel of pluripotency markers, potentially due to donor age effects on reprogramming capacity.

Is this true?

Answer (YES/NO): NO